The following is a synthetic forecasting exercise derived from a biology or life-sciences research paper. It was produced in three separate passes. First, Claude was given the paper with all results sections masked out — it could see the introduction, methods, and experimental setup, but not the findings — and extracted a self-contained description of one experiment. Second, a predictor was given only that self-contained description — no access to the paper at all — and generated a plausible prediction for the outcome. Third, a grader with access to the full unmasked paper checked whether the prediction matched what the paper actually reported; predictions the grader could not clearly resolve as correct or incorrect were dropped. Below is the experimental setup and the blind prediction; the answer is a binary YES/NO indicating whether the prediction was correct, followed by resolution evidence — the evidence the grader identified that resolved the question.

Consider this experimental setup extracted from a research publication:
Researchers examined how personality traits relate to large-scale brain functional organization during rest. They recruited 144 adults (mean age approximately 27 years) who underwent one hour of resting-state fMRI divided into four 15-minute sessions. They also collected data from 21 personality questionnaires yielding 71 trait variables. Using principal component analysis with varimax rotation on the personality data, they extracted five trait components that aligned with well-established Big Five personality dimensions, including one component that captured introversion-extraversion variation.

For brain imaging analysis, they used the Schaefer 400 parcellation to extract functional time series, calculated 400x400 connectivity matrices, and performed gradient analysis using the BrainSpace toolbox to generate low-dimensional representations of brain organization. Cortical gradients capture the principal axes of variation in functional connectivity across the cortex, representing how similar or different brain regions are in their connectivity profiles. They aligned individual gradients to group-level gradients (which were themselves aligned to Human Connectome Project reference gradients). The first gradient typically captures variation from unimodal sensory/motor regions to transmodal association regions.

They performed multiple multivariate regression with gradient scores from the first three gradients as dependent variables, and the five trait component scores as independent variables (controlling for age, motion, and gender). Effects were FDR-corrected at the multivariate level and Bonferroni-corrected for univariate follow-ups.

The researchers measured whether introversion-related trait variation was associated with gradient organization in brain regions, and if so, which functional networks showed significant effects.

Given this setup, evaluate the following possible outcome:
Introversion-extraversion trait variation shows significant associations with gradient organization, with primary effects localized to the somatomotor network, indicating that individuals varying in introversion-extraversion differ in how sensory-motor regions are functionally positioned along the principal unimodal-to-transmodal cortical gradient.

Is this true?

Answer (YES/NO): NO